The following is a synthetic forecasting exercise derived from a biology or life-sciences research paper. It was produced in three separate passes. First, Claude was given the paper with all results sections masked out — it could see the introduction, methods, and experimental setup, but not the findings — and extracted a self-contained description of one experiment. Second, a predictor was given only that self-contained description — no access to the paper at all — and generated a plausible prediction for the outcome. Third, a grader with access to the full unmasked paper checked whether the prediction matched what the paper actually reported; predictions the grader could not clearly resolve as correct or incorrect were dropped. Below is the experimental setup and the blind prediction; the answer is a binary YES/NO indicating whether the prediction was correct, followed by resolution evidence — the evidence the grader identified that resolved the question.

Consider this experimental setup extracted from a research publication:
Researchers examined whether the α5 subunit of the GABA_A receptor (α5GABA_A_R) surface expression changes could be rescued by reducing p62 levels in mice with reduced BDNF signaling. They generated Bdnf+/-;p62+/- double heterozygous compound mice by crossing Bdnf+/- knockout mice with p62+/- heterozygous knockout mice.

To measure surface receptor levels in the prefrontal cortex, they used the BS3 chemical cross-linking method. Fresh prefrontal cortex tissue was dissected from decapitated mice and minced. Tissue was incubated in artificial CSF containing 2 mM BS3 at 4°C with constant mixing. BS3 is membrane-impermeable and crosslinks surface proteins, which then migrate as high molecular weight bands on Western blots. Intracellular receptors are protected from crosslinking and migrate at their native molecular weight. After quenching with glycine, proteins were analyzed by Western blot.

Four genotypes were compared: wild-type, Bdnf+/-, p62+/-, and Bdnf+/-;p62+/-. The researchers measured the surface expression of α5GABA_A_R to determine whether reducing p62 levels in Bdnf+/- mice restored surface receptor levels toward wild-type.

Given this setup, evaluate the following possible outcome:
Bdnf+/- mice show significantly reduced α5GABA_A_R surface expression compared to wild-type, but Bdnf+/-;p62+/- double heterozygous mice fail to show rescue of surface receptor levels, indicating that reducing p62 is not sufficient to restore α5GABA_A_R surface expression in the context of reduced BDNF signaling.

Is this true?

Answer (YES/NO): NO